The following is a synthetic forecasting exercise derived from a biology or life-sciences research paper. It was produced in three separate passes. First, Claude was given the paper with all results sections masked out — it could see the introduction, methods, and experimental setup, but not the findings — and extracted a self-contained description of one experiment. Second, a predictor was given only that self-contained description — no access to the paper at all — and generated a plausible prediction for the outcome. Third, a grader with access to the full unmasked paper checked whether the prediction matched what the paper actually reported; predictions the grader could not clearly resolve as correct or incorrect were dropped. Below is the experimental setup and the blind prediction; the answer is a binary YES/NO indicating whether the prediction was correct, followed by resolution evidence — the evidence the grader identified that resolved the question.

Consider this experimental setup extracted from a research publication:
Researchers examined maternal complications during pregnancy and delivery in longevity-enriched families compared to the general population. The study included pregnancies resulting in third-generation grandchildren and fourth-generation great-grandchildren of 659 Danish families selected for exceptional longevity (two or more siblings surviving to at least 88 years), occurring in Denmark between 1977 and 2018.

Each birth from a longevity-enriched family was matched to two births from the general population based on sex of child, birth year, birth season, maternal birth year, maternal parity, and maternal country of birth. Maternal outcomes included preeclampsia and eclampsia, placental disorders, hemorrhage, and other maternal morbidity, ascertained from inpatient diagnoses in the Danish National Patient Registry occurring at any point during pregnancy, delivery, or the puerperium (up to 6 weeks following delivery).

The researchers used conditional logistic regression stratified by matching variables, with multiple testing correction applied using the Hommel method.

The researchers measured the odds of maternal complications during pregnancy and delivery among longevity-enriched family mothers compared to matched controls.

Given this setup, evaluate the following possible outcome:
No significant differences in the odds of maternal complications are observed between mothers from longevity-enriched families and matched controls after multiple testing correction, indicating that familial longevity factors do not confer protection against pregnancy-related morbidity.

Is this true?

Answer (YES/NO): NO